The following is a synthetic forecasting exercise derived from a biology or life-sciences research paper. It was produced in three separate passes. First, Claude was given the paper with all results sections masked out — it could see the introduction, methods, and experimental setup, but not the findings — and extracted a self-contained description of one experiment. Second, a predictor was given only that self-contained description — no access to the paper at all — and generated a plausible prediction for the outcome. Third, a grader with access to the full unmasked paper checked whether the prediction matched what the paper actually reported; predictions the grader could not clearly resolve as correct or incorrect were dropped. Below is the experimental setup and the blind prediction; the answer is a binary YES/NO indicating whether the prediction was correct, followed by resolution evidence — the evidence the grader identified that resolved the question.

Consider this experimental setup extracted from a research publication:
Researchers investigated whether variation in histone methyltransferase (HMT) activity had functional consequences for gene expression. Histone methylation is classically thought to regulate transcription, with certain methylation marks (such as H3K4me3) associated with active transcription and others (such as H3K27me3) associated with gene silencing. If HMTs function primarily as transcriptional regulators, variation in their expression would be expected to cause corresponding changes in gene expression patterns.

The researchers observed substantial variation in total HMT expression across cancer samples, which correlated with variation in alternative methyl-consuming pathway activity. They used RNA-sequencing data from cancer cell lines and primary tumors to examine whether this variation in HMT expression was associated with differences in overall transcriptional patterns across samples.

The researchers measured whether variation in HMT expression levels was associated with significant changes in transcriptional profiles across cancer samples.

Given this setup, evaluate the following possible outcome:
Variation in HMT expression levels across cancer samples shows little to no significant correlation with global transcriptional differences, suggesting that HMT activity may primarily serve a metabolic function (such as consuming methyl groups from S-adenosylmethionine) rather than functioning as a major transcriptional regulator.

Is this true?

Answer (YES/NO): YES